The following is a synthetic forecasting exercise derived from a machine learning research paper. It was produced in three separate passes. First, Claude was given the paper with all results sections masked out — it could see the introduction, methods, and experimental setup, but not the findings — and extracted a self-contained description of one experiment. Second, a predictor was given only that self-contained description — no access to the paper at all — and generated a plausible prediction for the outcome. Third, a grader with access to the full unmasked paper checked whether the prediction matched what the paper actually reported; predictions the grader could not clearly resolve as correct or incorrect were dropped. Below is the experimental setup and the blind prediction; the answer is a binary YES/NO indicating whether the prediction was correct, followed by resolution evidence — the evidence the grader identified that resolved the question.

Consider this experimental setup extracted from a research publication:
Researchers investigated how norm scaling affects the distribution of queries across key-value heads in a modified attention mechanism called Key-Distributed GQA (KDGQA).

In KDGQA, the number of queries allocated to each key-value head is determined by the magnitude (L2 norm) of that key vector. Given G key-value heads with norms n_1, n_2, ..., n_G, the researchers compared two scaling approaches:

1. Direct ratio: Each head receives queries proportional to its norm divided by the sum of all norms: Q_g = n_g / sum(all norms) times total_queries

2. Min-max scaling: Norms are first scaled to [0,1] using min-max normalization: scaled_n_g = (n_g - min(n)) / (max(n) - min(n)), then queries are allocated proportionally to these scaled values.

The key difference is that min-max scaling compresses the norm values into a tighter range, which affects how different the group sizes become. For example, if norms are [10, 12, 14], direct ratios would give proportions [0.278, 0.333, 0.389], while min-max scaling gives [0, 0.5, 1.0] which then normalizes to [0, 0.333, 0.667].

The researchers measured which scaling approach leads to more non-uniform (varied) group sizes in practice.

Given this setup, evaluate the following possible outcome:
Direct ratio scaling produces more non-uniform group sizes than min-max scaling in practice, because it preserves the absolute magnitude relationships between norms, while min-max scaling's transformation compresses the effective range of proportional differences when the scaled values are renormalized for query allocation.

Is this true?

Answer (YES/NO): NO